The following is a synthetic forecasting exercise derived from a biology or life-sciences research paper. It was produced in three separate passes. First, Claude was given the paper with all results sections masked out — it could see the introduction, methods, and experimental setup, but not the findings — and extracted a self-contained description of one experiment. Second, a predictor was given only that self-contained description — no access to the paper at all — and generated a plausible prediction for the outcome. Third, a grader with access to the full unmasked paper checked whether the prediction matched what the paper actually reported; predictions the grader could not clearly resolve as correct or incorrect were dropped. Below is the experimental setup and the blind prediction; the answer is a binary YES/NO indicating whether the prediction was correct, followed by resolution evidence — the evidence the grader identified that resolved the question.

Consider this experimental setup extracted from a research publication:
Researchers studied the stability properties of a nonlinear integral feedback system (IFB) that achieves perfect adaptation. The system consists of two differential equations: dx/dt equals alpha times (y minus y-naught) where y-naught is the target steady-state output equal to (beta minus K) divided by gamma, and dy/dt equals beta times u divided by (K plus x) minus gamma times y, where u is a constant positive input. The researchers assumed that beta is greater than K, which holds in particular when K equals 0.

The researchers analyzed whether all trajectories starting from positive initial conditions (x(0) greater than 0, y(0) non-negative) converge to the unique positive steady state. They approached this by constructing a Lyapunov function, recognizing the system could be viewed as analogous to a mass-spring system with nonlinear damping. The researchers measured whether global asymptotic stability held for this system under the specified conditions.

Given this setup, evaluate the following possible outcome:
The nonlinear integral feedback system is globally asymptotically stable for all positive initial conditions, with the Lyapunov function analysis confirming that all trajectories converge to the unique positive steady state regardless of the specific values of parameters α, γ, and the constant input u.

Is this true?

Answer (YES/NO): YES